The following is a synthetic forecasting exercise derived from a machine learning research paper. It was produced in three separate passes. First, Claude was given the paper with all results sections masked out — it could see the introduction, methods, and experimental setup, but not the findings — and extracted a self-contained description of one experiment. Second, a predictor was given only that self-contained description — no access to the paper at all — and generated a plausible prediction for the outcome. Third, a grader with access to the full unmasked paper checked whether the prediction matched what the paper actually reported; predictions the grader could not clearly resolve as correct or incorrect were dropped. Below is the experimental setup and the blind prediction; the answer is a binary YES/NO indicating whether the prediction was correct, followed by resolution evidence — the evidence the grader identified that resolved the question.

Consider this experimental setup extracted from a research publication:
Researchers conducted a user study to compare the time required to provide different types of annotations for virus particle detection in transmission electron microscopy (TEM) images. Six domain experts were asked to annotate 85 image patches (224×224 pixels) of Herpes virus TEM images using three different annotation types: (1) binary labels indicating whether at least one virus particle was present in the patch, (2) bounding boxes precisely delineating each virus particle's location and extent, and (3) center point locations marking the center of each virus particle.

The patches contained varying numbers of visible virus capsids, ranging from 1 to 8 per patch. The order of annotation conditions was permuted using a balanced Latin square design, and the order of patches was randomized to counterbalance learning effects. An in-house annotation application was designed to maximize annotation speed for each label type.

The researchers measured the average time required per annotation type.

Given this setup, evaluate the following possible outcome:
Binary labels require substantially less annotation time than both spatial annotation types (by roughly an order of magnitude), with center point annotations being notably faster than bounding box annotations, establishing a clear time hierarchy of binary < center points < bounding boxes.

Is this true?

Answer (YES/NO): NO